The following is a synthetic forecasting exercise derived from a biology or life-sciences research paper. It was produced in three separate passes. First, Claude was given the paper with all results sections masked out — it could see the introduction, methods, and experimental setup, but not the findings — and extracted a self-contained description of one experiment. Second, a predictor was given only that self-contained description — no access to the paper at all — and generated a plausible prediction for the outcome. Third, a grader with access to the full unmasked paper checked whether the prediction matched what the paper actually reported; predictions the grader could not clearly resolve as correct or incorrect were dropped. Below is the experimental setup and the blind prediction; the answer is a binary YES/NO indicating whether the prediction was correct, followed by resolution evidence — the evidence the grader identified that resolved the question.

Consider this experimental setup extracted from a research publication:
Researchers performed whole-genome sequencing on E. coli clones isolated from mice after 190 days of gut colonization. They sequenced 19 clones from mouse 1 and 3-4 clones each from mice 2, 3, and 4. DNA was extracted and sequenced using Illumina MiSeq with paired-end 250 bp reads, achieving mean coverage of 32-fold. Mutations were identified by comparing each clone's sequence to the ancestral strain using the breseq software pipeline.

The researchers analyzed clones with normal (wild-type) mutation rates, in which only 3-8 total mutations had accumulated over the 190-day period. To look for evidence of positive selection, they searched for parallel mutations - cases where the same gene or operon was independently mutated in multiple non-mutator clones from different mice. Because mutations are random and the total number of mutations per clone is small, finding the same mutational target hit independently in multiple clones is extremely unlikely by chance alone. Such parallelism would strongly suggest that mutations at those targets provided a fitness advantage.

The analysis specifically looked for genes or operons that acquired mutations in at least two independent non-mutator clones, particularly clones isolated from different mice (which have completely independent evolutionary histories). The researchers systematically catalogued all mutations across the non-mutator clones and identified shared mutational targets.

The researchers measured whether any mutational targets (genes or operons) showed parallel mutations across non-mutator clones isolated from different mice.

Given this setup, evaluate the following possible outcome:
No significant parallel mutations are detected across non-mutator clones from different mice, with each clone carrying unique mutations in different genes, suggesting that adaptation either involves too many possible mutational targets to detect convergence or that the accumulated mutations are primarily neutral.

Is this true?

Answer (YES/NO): NO